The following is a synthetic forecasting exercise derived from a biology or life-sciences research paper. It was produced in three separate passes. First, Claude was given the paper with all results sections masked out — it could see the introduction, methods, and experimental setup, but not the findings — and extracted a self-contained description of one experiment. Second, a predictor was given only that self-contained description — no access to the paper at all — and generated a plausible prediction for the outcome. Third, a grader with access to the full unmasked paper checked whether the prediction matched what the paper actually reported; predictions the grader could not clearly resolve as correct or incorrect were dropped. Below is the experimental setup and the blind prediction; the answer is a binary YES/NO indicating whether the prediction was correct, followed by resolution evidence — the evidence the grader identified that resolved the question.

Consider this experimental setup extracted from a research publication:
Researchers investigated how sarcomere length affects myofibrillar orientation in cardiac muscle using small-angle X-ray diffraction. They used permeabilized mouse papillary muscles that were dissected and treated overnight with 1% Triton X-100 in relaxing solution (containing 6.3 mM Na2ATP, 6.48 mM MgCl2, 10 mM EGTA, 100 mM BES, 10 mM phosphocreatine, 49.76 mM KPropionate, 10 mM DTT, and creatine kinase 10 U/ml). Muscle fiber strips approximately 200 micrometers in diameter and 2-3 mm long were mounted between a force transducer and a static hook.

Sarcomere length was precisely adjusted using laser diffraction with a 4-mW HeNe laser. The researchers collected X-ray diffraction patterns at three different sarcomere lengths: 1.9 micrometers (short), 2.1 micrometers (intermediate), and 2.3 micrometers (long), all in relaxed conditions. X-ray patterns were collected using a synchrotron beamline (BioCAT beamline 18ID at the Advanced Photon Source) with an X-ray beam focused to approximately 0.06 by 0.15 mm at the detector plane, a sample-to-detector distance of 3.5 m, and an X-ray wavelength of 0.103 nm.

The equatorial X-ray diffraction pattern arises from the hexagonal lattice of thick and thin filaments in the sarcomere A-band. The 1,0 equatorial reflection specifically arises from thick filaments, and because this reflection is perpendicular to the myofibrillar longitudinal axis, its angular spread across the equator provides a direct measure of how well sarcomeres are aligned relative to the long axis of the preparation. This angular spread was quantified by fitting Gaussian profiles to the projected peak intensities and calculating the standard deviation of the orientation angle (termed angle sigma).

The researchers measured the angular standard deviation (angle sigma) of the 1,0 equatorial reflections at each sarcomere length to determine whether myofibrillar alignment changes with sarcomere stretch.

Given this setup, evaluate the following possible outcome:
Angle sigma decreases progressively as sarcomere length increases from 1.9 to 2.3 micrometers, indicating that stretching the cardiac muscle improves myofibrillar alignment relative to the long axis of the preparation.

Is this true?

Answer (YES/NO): YES